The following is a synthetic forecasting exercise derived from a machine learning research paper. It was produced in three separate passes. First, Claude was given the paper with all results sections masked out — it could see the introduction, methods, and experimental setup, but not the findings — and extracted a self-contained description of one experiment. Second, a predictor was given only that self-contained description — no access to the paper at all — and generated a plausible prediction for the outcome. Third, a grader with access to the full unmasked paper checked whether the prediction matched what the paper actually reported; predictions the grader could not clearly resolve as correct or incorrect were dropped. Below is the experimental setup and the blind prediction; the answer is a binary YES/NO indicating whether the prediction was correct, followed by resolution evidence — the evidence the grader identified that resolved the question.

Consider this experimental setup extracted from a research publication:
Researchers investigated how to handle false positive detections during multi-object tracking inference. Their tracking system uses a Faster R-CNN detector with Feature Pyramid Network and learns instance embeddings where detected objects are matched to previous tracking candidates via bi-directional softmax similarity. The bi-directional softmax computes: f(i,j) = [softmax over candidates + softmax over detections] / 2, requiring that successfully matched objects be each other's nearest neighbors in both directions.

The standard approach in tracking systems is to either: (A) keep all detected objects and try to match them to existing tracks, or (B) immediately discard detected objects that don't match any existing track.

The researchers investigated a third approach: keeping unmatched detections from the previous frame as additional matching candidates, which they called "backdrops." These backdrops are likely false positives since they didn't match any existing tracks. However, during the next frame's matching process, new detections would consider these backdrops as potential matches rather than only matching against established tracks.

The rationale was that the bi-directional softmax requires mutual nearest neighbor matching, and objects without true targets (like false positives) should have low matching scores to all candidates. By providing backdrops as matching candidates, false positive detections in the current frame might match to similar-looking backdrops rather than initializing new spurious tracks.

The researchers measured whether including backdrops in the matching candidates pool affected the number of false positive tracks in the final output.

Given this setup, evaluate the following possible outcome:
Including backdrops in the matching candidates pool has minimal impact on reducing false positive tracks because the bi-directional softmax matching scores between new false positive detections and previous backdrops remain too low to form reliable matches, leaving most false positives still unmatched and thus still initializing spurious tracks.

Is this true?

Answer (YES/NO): NO